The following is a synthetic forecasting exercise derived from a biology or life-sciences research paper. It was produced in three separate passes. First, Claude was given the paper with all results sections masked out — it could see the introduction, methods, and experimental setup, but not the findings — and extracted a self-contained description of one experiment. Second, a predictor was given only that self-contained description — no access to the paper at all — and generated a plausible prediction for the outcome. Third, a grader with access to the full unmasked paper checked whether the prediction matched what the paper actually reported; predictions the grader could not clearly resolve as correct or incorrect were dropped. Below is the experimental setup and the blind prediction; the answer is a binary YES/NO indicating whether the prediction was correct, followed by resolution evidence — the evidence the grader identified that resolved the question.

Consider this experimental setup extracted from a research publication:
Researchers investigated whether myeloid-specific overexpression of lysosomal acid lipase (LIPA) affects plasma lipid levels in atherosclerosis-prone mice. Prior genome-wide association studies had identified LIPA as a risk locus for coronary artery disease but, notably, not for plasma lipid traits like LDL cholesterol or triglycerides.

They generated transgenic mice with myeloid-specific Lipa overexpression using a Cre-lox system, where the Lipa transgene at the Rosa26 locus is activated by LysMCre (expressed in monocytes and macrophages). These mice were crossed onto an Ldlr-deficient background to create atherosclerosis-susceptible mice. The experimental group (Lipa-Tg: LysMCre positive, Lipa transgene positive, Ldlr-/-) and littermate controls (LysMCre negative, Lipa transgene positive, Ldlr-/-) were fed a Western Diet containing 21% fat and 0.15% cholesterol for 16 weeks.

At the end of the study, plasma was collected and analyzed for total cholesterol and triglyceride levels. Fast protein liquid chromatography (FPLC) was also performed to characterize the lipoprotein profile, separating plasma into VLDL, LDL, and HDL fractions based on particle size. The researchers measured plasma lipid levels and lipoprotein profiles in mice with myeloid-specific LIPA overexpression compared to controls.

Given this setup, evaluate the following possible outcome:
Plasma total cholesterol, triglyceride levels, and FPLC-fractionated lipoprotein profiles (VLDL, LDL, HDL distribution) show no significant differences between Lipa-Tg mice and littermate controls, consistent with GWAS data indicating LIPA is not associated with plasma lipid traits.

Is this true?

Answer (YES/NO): NO